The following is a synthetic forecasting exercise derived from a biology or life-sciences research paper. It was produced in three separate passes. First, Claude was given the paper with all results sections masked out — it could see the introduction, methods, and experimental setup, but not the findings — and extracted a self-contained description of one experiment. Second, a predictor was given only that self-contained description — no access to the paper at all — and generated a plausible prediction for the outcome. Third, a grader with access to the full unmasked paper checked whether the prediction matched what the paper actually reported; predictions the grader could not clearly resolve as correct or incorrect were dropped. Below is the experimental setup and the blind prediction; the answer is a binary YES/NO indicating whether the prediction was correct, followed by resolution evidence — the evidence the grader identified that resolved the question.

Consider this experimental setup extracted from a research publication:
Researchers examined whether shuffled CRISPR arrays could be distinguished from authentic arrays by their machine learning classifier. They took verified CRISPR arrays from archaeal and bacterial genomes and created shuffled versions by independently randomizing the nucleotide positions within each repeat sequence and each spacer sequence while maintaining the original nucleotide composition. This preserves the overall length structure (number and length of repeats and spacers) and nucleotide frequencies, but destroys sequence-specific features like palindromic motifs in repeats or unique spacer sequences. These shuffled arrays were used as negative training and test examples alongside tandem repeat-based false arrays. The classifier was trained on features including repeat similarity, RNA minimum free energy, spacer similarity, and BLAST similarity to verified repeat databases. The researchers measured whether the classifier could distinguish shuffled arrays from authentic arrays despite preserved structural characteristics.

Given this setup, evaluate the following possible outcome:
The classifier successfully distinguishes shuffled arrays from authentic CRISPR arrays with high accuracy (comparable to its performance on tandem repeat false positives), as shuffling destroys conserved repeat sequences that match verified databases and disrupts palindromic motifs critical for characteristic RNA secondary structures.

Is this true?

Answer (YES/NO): YES